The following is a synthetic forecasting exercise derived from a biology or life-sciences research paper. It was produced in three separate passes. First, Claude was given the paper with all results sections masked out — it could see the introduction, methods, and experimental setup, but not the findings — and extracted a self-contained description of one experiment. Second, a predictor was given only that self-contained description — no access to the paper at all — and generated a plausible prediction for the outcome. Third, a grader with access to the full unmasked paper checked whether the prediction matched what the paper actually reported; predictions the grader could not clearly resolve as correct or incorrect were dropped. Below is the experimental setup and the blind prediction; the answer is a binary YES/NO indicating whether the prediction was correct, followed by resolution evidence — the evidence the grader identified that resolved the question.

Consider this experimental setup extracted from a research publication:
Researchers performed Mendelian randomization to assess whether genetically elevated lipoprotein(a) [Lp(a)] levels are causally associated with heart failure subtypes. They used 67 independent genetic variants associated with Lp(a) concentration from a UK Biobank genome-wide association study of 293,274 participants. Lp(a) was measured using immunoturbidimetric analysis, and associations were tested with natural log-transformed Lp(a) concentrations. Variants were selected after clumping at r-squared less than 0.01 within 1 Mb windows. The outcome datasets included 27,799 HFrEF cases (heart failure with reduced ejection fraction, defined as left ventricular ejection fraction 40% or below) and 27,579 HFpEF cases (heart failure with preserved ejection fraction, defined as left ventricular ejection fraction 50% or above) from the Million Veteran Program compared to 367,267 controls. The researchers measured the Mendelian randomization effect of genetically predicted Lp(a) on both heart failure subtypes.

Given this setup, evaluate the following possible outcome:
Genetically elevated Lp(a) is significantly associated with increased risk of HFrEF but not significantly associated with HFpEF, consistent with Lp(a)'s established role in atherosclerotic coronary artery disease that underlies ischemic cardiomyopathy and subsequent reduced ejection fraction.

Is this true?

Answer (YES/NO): NO